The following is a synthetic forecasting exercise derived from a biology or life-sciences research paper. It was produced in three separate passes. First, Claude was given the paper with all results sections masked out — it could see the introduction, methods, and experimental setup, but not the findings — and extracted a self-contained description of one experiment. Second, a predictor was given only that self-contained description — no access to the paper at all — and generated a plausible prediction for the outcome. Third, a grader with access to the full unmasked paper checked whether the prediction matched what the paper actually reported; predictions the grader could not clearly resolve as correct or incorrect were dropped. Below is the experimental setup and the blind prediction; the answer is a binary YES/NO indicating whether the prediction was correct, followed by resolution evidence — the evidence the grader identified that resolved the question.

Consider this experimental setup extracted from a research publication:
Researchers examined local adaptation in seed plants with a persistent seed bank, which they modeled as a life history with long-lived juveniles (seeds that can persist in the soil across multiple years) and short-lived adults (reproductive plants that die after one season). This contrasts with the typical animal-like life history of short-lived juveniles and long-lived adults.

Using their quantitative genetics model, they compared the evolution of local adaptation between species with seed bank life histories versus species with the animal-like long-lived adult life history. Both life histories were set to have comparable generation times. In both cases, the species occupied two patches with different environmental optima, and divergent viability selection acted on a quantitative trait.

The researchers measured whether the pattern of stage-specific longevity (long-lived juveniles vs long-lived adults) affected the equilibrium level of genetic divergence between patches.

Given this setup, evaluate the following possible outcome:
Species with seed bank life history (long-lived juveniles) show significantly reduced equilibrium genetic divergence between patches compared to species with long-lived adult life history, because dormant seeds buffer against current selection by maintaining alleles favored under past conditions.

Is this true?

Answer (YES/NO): NO